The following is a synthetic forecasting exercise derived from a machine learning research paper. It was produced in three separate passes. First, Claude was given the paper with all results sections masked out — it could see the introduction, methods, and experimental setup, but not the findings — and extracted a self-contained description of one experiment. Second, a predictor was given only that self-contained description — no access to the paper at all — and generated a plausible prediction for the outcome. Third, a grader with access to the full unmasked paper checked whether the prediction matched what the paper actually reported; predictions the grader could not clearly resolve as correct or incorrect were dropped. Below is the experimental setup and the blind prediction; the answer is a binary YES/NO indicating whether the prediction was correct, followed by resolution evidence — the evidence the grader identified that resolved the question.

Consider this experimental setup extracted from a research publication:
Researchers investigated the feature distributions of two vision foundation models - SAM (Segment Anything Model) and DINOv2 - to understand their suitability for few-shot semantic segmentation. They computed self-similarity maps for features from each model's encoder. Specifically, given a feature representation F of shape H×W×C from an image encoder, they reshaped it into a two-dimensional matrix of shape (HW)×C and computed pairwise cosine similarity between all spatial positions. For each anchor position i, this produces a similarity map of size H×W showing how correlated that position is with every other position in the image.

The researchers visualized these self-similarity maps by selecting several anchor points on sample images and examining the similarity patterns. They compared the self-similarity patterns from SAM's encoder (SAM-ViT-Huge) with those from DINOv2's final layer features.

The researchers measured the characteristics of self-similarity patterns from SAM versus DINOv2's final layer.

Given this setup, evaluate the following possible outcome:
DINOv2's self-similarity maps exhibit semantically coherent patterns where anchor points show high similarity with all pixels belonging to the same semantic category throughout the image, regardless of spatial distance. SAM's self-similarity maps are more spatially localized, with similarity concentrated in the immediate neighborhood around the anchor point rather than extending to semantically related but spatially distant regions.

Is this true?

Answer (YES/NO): NO